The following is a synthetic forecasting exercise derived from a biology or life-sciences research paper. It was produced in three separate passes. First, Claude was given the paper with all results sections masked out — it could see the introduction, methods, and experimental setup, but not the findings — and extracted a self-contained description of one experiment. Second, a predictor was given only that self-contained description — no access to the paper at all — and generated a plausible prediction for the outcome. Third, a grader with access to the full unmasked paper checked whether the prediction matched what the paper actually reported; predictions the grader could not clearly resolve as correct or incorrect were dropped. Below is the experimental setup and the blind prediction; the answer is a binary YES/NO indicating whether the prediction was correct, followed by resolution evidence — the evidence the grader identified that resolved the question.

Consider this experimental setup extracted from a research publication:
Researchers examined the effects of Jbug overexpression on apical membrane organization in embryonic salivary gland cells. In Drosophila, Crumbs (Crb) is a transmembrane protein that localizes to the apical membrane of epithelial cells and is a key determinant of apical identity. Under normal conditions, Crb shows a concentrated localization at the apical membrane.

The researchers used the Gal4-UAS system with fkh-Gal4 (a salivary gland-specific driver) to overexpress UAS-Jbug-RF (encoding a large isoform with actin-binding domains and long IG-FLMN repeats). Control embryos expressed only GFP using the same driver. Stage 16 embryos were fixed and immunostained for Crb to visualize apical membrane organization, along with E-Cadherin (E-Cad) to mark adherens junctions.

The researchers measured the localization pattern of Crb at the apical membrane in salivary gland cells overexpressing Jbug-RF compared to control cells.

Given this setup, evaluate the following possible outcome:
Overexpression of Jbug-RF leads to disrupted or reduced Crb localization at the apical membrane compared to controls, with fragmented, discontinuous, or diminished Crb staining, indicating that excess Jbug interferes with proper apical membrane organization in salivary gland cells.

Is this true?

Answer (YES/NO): NO